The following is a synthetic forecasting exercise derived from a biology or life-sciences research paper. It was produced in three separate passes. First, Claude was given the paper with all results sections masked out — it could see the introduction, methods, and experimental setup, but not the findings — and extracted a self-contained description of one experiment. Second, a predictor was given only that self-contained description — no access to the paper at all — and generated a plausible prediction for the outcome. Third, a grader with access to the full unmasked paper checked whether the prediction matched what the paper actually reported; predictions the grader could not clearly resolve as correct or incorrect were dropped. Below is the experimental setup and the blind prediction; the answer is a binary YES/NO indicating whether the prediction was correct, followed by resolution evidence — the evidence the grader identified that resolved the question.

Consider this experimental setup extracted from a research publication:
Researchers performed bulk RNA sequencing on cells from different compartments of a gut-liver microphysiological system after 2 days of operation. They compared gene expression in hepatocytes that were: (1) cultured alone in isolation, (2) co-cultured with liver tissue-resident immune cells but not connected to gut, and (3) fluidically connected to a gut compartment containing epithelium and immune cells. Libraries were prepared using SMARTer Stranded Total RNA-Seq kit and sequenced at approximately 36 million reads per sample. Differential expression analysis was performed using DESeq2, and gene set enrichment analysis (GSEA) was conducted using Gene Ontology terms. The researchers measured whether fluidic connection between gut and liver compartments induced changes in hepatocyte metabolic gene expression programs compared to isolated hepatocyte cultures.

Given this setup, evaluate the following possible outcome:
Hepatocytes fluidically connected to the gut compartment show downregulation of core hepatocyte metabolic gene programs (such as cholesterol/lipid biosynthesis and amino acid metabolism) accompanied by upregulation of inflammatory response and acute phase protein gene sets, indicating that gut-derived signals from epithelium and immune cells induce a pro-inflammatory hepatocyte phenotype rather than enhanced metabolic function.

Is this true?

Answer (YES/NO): NO